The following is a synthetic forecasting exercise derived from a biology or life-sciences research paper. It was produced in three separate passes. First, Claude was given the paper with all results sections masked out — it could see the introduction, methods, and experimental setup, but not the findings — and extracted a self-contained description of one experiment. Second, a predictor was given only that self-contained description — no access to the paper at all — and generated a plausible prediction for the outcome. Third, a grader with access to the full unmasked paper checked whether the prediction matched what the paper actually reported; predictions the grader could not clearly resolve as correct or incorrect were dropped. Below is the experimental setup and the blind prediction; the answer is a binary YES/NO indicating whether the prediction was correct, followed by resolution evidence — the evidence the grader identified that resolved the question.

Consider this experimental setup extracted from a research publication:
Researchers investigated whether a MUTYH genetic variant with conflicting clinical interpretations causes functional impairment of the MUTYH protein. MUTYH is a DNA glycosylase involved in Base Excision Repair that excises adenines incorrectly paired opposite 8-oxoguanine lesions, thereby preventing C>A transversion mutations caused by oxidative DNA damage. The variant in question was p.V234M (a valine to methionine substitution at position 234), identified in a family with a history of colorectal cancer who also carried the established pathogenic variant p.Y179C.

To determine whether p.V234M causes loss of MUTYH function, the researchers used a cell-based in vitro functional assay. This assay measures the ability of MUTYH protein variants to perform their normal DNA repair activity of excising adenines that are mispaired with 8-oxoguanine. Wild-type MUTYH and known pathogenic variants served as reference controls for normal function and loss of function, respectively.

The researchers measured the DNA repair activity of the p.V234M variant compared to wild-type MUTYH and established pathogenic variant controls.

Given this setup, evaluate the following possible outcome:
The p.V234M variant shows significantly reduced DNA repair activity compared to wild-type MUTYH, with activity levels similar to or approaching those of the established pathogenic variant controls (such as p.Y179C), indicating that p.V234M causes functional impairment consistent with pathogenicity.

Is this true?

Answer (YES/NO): NO